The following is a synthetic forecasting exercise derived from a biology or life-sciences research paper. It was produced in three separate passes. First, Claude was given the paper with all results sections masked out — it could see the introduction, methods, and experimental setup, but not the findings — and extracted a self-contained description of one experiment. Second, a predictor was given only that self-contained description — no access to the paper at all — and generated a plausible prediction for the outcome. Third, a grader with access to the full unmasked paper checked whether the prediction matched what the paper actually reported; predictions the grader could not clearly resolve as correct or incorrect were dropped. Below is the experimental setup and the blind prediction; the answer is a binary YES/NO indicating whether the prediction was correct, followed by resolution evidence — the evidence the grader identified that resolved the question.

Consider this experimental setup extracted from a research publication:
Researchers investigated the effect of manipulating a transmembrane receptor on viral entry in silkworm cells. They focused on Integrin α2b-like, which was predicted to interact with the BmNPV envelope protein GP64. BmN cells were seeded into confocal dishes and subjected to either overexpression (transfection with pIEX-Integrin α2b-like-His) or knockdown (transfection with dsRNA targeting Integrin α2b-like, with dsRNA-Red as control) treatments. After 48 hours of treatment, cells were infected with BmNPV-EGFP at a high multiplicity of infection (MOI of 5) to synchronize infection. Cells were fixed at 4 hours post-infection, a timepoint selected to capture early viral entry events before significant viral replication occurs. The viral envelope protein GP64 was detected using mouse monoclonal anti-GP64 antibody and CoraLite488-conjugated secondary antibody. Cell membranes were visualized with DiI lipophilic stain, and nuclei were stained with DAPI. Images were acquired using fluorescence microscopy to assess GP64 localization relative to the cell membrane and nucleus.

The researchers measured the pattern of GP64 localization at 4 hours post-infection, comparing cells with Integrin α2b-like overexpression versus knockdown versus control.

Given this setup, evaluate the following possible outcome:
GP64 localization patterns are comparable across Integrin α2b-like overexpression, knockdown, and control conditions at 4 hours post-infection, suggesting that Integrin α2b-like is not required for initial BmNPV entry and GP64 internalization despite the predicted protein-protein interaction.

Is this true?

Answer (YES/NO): NO